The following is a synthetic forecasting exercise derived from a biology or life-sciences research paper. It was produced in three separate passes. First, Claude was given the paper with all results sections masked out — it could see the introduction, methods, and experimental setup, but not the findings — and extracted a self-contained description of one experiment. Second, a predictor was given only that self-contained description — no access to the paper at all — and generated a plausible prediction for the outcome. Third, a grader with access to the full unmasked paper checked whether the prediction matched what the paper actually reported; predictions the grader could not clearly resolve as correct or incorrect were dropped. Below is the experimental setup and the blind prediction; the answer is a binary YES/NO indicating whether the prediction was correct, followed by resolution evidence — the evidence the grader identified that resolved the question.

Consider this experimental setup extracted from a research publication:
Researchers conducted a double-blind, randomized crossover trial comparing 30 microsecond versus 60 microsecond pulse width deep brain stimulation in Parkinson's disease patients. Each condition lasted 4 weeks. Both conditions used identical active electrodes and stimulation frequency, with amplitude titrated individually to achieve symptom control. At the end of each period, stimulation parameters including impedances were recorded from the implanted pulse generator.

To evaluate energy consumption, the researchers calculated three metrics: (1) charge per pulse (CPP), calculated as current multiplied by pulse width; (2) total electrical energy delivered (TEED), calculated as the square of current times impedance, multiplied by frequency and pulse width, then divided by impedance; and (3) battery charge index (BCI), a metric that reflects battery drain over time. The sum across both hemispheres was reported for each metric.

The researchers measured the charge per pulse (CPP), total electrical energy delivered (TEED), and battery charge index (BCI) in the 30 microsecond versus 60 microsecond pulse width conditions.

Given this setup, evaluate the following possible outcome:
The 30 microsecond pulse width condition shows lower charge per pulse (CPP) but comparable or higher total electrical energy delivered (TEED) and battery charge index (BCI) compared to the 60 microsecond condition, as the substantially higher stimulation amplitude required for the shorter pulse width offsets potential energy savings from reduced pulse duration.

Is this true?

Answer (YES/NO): YES